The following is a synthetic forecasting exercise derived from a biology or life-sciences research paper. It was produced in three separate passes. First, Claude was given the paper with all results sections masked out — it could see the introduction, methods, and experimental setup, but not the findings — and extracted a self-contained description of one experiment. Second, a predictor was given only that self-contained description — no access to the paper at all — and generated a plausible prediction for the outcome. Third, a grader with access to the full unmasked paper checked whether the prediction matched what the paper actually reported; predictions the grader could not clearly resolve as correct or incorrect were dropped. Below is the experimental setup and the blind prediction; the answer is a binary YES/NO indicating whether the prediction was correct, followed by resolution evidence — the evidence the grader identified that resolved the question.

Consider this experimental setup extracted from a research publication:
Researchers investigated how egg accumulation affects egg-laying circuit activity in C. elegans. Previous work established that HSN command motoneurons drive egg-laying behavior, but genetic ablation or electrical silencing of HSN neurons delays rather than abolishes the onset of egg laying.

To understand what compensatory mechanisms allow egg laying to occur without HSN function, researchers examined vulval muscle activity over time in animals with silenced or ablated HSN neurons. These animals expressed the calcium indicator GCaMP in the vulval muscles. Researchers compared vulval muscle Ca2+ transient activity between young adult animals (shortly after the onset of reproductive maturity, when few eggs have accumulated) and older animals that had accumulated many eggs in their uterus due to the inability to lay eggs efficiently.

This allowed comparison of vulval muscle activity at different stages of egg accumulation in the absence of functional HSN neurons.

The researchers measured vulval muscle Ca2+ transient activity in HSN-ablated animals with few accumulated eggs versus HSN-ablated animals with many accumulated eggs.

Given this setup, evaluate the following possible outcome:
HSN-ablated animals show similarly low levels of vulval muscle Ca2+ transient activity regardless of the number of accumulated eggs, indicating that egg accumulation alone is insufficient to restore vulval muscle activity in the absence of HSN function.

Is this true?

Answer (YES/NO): NO